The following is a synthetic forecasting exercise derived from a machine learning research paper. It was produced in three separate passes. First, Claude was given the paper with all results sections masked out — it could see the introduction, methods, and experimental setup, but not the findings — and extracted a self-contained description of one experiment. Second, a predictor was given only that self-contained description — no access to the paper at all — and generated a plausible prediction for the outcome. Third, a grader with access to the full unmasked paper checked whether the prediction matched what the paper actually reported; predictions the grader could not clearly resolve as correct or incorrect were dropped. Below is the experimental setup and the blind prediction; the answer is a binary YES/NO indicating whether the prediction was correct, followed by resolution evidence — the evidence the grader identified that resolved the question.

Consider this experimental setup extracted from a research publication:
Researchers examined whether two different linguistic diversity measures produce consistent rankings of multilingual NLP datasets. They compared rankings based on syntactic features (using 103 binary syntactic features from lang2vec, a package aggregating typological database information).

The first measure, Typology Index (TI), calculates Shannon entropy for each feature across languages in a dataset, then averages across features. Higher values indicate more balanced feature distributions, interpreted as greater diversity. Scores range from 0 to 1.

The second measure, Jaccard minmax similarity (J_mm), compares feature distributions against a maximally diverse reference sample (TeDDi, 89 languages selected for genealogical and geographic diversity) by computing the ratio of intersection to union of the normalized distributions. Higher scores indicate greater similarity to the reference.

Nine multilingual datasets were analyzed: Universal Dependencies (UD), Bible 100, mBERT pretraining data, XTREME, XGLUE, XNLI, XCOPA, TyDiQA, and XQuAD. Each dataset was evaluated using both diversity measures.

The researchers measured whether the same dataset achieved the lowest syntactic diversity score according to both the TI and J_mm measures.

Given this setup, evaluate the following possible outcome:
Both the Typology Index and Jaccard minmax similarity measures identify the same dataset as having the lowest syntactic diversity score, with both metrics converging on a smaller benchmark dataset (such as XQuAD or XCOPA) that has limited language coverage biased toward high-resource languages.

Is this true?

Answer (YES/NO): NO